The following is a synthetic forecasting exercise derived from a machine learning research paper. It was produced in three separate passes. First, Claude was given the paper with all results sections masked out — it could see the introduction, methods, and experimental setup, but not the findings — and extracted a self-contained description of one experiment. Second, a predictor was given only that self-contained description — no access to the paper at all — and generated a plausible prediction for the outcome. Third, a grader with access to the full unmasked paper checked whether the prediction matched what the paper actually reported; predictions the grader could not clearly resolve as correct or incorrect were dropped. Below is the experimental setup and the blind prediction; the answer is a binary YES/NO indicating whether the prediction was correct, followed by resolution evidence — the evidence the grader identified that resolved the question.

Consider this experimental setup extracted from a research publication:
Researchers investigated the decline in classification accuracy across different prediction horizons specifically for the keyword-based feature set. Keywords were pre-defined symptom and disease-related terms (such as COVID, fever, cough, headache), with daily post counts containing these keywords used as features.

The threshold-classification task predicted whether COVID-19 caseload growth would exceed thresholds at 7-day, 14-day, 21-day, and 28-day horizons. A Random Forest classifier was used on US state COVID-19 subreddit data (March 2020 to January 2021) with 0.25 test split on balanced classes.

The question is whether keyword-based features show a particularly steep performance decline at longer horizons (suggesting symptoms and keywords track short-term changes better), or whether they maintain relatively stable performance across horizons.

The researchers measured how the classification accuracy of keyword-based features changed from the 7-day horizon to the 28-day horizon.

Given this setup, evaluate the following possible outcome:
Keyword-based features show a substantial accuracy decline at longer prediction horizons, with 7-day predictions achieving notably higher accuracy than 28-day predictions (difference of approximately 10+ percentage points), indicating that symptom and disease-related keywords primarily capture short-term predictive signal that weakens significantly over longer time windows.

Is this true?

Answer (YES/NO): YES